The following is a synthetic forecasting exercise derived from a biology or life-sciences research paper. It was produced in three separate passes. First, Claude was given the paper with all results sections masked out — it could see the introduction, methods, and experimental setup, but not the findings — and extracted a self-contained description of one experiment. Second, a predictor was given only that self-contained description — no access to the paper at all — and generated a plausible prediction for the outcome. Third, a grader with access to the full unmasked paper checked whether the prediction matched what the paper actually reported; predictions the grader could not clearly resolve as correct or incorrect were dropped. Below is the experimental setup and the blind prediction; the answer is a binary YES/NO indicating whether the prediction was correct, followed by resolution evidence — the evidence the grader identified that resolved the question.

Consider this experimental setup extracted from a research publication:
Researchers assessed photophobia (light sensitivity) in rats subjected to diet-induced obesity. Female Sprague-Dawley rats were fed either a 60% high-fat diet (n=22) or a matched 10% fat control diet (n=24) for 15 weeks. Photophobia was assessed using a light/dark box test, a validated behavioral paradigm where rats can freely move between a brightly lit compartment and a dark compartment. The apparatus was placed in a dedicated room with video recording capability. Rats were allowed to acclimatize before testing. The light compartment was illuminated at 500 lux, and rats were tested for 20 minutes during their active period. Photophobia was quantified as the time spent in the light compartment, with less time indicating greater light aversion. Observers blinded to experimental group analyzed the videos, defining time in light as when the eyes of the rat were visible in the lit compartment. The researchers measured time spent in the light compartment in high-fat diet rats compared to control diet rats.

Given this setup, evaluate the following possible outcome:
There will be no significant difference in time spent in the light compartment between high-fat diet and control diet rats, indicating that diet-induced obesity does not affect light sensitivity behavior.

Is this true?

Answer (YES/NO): YES